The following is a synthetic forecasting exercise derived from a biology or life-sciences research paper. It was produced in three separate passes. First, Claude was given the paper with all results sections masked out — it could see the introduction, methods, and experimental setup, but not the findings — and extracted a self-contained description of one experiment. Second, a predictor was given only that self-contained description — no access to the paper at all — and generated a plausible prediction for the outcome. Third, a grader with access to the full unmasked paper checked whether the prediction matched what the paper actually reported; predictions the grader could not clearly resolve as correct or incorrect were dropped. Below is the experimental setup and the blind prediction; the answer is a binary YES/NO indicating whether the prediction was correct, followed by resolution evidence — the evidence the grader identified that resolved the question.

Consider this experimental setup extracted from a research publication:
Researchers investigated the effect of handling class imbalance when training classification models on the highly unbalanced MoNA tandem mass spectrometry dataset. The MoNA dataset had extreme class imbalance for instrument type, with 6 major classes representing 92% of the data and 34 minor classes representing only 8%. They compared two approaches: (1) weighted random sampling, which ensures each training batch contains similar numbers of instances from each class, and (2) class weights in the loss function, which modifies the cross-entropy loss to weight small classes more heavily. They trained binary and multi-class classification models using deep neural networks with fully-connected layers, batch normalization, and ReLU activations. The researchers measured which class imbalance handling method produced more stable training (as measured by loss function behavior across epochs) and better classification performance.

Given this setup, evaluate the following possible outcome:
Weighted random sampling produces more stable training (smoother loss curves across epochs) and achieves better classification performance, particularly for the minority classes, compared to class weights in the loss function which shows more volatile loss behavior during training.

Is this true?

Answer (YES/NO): NO